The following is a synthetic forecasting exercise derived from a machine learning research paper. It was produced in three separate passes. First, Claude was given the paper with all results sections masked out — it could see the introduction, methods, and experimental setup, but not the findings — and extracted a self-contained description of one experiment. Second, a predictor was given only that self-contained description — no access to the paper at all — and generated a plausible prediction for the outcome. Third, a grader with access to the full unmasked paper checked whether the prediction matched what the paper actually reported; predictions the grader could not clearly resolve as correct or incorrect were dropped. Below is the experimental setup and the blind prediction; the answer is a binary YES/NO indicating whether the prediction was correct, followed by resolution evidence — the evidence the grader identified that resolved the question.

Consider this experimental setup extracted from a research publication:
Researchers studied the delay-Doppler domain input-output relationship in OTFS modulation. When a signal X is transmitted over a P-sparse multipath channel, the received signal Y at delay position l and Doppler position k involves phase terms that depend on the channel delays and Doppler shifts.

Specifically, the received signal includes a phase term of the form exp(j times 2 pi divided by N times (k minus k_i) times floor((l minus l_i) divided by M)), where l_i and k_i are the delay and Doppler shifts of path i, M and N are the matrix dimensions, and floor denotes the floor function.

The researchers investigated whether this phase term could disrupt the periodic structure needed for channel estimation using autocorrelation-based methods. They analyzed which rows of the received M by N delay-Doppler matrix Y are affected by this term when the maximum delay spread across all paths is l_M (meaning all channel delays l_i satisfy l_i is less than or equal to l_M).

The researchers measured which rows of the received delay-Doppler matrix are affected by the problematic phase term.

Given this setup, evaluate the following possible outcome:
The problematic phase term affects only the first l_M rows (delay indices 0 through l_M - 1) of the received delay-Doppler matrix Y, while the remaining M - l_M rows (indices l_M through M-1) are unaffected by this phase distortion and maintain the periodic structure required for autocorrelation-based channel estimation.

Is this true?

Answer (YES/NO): YES